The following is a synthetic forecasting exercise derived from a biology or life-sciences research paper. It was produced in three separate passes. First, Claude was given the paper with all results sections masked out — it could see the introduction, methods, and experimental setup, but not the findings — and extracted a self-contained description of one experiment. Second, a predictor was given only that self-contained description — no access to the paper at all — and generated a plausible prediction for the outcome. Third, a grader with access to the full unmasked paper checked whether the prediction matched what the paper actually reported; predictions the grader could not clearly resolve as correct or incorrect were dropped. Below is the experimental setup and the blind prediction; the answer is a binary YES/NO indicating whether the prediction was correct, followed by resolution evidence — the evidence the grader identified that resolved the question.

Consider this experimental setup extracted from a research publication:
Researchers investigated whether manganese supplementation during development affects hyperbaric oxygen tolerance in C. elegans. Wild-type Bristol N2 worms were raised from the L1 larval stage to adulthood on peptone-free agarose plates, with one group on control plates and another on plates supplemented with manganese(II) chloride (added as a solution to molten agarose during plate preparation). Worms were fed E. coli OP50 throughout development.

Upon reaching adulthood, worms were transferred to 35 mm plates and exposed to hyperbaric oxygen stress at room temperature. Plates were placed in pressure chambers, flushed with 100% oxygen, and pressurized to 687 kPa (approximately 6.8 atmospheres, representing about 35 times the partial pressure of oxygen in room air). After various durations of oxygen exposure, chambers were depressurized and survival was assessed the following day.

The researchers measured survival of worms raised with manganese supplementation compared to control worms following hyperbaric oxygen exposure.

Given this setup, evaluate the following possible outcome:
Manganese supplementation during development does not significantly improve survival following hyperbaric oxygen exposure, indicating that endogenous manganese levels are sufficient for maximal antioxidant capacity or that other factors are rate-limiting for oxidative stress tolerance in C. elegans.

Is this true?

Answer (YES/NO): NO